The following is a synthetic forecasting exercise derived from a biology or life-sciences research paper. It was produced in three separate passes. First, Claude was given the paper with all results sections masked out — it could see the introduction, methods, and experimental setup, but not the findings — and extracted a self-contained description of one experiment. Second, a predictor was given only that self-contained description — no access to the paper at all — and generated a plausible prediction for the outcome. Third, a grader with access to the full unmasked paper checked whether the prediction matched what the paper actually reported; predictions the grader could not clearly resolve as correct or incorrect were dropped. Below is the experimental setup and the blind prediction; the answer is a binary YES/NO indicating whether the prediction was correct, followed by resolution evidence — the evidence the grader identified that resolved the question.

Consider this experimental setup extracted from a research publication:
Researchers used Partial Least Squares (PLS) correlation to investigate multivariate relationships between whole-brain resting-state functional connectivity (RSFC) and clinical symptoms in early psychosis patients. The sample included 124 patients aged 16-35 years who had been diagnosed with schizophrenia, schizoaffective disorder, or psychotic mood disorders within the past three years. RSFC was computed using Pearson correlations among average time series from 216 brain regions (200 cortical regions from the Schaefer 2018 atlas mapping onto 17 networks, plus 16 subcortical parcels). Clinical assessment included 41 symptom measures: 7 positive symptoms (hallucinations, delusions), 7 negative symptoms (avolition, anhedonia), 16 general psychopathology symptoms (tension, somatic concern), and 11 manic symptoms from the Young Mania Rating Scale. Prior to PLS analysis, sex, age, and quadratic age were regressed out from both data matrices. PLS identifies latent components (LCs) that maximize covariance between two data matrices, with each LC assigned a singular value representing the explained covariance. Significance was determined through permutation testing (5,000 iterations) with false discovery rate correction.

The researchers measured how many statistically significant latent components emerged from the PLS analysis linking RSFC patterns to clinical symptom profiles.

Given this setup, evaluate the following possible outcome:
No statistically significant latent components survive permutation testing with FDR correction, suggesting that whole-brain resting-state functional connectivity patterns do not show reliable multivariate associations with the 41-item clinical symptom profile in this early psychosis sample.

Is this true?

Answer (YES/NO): NO